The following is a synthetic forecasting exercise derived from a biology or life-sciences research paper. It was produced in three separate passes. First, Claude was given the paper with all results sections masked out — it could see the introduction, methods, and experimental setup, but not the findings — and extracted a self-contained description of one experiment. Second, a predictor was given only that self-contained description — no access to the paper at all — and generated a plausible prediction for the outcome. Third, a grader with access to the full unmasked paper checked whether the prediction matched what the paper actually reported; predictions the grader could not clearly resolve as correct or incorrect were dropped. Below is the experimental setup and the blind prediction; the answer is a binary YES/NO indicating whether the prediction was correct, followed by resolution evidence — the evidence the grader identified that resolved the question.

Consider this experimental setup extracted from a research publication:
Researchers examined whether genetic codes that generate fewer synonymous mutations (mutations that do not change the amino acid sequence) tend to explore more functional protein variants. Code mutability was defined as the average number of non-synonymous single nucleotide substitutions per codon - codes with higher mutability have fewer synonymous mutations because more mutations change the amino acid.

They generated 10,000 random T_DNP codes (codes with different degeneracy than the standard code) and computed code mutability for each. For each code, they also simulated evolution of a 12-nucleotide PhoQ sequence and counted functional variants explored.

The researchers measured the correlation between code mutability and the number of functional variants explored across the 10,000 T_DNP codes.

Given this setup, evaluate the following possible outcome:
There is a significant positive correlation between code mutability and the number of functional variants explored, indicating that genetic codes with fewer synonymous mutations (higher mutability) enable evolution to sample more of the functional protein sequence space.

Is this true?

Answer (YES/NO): YES